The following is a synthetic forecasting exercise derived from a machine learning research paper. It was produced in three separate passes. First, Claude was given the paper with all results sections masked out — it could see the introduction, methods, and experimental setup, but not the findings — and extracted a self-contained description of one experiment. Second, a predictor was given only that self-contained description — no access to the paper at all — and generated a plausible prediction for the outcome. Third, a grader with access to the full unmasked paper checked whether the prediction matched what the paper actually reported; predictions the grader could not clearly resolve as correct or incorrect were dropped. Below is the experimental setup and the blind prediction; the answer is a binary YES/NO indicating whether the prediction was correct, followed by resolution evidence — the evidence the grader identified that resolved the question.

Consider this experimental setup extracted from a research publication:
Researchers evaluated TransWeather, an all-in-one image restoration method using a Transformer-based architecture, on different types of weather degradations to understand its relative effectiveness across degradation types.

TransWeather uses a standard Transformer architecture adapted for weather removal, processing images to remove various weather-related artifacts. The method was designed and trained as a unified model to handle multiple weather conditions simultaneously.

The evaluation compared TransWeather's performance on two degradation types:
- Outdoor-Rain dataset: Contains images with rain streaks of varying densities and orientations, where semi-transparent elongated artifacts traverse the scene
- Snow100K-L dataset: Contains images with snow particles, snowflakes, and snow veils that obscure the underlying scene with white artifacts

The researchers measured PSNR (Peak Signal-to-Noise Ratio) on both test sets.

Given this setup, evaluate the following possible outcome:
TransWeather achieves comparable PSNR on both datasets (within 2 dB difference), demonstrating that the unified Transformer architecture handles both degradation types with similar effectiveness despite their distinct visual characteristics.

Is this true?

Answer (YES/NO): YES